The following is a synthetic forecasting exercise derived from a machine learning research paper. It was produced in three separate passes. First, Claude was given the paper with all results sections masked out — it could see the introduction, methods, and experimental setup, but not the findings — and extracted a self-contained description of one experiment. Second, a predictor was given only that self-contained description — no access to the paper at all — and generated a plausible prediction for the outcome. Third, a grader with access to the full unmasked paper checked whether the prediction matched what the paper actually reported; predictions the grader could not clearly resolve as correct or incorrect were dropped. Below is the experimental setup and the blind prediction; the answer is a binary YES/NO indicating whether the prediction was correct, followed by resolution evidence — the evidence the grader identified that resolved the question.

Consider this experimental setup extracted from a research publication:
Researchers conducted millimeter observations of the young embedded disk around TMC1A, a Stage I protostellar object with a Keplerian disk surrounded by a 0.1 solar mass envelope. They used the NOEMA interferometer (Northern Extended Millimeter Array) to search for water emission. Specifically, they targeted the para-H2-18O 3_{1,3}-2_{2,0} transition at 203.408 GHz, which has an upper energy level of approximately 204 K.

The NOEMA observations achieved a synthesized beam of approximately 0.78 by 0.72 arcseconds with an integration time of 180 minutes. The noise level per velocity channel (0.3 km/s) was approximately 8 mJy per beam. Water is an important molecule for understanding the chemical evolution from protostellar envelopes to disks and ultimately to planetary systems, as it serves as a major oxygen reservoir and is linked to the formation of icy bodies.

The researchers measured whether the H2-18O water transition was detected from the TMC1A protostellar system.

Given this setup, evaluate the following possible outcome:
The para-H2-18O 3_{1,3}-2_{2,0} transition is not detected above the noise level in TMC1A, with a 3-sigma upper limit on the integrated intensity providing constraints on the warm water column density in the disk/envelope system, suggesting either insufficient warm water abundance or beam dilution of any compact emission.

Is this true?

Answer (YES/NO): YES